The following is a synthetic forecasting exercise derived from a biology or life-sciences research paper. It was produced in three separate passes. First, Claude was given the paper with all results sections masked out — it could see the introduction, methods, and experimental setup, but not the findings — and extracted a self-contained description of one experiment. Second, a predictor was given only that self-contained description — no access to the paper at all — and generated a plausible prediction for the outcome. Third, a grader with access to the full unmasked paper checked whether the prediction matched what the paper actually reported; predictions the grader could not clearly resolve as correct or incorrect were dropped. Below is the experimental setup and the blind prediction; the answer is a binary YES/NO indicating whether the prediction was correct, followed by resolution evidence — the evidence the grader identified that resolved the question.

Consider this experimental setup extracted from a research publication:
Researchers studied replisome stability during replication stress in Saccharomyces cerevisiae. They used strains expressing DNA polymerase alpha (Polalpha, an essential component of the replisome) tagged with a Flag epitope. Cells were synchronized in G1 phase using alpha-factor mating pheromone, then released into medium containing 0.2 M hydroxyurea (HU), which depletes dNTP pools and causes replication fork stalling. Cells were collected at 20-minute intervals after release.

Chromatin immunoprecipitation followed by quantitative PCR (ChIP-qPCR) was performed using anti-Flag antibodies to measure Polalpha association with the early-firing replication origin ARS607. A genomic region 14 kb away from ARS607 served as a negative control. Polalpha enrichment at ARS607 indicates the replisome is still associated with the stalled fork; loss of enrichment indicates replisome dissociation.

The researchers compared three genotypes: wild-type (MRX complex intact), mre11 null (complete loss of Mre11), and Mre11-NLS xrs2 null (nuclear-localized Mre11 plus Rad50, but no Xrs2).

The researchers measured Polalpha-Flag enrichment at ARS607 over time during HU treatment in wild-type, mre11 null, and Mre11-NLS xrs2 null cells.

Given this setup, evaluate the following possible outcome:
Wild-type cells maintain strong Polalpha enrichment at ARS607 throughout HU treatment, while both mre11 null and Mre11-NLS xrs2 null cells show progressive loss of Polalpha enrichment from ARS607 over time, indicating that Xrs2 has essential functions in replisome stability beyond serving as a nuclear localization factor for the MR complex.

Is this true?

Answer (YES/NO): YES